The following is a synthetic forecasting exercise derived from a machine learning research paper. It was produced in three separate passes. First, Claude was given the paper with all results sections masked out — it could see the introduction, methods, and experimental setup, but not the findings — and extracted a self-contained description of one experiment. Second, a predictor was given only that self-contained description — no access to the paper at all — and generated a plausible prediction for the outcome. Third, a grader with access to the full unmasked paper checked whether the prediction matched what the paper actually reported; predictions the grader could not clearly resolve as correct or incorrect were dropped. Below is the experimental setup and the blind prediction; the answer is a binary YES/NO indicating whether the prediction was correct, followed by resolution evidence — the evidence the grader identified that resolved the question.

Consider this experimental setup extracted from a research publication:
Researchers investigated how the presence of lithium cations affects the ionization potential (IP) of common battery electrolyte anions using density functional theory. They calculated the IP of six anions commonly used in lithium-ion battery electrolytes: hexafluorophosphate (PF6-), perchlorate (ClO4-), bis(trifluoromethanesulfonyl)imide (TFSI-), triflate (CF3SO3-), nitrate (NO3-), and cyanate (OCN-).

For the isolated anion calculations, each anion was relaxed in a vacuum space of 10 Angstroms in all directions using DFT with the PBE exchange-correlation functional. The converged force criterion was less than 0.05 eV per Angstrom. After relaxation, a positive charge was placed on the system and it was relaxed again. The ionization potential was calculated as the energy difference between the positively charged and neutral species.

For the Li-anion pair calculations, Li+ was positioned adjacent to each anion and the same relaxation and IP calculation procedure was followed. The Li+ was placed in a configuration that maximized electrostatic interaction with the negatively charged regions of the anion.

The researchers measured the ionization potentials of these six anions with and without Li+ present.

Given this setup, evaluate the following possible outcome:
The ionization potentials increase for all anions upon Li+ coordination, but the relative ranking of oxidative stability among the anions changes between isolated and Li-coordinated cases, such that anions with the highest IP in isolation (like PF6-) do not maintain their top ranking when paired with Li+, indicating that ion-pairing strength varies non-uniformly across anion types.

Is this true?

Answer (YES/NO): NO